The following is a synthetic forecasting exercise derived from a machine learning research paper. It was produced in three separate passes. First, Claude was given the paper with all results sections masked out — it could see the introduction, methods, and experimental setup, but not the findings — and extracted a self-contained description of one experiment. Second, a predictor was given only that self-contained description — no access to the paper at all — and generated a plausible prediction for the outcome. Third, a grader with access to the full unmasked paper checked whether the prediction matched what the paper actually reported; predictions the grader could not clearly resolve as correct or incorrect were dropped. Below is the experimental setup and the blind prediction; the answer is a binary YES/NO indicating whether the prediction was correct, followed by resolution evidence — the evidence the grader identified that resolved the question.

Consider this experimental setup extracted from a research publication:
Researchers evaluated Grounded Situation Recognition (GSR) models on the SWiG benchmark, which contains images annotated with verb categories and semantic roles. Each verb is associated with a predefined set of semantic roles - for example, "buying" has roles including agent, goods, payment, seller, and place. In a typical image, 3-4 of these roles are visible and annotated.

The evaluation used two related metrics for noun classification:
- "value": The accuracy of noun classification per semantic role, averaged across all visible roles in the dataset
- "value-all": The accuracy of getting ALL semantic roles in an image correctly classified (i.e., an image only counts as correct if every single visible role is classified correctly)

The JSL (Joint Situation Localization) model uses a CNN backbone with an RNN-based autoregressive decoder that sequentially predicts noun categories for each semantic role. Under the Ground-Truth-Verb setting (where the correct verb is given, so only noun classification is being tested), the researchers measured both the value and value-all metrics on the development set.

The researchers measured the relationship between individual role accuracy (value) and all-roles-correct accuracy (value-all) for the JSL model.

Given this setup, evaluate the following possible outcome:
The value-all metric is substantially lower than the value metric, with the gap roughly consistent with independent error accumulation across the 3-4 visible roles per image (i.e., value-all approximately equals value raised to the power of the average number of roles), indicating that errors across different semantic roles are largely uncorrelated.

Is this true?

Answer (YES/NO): YES